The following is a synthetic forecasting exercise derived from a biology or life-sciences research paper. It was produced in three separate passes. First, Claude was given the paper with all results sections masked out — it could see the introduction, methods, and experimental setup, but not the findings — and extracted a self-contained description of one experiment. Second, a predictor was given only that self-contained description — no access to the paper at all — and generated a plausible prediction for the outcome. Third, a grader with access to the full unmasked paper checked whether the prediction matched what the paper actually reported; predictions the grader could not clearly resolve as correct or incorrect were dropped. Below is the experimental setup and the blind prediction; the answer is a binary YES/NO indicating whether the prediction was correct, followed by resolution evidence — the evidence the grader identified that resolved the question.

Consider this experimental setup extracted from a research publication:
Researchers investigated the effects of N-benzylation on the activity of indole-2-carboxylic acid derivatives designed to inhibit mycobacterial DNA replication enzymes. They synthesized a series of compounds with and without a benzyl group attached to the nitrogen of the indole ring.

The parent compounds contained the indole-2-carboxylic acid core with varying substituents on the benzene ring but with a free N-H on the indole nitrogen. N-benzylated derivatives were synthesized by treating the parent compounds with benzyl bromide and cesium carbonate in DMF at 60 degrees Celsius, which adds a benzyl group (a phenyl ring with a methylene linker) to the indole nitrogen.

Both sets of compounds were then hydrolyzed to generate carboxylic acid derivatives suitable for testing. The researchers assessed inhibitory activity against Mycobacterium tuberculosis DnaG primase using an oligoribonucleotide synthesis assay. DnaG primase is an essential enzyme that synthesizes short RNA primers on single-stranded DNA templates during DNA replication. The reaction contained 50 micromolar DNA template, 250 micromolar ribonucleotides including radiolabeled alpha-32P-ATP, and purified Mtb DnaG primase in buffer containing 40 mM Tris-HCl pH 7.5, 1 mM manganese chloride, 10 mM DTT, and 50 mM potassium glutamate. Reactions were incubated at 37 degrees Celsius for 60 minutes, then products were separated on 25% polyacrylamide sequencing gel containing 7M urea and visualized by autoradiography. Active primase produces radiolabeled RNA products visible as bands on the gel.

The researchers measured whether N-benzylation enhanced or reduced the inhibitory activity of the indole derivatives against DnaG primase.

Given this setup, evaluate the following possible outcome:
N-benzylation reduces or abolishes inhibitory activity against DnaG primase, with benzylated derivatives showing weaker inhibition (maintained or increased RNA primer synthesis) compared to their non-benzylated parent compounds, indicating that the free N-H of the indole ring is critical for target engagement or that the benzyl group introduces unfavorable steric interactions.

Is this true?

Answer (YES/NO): NO